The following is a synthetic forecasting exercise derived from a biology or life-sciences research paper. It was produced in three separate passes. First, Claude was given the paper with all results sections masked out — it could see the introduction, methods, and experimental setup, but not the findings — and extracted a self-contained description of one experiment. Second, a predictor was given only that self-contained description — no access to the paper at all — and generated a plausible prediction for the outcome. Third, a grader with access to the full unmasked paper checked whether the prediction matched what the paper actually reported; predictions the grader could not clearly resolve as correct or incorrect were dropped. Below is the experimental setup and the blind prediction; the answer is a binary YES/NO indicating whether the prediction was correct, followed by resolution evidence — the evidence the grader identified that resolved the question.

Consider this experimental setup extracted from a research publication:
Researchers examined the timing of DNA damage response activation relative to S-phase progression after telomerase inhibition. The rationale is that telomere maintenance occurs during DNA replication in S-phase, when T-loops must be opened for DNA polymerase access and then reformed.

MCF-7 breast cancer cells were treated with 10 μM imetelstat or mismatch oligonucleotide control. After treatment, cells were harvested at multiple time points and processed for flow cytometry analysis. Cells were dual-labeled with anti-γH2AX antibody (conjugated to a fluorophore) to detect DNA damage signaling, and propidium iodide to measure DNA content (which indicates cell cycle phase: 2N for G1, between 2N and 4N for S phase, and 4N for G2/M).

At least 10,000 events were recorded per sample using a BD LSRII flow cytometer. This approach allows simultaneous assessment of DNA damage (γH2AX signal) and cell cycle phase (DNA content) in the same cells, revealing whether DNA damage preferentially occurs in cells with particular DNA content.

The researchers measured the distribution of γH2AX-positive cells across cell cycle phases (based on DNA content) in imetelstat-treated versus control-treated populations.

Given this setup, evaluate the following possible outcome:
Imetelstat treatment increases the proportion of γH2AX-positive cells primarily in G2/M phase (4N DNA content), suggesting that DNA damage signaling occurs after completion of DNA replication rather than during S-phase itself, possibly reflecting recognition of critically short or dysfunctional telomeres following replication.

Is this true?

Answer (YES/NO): YES